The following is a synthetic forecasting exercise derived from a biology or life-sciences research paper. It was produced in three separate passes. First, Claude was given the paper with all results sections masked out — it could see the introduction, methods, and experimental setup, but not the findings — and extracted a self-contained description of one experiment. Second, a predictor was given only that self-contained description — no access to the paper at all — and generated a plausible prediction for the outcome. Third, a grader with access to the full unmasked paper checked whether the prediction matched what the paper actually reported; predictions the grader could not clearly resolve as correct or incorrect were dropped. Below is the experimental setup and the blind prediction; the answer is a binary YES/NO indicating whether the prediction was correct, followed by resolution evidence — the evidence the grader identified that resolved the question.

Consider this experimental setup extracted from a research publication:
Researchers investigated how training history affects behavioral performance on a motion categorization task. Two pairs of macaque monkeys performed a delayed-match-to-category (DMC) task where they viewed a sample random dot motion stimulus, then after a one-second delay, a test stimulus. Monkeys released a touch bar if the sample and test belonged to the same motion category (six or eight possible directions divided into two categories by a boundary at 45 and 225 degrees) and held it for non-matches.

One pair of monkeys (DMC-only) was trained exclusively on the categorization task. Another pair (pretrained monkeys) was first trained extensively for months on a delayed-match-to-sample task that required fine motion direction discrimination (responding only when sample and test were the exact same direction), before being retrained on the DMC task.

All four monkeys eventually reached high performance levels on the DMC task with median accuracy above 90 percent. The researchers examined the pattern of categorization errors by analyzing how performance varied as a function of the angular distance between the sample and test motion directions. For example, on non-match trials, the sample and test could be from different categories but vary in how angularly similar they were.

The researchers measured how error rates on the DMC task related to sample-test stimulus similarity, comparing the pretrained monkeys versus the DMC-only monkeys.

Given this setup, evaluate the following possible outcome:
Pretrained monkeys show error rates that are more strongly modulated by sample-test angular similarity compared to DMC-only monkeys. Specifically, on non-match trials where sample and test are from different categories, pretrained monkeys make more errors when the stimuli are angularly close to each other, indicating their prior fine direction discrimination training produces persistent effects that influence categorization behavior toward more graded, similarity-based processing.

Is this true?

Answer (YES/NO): YES